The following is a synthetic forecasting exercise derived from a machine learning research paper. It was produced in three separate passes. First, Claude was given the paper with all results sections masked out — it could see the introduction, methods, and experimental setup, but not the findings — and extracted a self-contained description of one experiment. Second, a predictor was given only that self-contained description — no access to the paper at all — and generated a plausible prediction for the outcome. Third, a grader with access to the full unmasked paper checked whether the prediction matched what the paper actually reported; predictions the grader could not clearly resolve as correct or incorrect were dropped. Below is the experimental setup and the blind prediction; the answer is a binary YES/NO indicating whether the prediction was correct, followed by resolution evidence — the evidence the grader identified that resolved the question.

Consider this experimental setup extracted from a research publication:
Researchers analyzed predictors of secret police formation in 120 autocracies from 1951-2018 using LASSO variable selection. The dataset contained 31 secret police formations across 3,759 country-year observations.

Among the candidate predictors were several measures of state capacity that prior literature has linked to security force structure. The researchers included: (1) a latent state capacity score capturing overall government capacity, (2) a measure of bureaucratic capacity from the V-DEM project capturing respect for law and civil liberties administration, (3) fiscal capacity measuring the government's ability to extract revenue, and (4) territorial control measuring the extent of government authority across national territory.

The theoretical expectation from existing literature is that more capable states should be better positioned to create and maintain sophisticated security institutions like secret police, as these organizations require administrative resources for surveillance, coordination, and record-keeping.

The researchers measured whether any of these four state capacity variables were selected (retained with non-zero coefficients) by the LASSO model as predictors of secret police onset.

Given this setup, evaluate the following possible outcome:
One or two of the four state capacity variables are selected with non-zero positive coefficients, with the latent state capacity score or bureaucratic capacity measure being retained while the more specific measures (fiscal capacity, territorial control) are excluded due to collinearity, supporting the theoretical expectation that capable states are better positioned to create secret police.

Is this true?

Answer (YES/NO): NO